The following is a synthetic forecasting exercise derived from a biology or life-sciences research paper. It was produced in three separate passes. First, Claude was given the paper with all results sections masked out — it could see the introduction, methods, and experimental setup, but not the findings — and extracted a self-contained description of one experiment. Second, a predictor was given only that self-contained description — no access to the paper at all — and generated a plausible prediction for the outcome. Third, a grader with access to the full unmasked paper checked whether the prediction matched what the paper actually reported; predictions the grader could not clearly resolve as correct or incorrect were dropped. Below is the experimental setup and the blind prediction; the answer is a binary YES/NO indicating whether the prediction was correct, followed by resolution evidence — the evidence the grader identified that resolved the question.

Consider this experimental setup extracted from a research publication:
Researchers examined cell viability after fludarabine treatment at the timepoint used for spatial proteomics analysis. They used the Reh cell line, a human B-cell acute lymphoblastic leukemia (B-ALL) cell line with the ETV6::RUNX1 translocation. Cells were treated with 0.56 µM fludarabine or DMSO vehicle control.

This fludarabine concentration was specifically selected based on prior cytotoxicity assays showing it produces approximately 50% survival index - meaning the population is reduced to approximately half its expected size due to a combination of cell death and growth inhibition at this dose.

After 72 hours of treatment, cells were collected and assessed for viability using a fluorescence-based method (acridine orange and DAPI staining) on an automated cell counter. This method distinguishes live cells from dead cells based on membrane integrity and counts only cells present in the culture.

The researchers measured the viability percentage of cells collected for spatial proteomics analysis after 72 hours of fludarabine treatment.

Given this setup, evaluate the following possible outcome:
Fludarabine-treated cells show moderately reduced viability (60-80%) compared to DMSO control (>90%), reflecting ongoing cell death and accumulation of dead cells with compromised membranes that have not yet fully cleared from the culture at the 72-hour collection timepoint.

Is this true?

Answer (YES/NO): NO